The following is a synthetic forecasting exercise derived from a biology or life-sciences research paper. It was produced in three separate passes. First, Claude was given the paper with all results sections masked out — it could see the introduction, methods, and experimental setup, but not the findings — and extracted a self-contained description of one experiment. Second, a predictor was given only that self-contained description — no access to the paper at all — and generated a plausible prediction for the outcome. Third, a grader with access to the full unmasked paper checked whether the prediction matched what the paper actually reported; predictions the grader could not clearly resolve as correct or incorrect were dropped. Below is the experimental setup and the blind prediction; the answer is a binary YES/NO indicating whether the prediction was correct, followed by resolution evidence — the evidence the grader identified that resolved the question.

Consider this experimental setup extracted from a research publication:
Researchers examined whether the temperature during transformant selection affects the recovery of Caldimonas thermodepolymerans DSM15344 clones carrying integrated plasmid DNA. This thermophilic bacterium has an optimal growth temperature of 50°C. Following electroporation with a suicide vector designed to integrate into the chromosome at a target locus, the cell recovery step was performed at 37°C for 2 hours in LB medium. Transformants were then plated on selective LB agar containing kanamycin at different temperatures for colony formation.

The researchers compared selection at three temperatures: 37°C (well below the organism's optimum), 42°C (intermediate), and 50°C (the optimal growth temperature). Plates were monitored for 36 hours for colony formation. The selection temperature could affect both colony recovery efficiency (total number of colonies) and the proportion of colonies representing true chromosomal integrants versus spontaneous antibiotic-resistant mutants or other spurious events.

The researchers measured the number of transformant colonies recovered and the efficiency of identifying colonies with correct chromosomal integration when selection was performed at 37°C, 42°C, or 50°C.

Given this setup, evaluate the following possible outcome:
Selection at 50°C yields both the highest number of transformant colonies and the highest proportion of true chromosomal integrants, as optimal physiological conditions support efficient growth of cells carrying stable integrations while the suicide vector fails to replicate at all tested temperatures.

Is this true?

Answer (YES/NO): NO